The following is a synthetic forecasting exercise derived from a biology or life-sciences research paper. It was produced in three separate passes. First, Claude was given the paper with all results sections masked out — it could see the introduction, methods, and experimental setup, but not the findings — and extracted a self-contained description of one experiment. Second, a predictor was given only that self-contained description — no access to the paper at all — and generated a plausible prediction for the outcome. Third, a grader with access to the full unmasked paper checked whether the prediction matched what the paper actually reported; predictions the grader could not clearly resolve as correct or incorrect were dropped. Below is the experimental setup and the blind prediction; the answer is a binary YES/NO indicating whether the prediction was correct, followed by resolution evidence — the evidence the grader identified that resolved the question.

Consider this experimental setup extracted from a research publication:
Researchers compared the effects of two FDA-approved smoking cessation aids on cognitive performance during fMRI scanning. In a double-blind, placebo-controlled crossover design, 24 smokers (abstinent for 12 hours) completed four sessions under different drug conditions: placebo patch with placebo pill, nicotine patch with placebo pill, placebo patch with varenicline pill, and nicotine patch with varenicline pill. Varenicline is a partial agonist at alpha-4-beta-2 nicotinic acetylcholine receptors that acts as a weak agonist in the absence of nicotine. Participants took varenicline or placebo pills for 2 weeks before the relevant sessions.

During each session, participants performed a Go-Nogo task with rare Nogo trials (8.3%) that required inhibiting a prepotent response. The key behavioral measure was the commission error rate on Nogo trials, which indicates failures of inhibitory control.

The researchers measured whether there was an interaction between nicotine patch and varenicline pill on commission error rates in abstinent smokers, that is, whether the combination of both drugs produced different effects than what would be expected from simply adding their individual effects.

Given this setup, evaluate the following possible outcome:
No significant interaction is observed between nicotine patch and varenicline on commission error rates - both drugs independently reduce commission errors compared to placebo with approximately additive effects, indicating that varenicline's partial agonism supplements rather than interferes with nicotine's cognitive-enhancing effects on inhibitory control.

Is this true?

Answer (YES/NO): NO